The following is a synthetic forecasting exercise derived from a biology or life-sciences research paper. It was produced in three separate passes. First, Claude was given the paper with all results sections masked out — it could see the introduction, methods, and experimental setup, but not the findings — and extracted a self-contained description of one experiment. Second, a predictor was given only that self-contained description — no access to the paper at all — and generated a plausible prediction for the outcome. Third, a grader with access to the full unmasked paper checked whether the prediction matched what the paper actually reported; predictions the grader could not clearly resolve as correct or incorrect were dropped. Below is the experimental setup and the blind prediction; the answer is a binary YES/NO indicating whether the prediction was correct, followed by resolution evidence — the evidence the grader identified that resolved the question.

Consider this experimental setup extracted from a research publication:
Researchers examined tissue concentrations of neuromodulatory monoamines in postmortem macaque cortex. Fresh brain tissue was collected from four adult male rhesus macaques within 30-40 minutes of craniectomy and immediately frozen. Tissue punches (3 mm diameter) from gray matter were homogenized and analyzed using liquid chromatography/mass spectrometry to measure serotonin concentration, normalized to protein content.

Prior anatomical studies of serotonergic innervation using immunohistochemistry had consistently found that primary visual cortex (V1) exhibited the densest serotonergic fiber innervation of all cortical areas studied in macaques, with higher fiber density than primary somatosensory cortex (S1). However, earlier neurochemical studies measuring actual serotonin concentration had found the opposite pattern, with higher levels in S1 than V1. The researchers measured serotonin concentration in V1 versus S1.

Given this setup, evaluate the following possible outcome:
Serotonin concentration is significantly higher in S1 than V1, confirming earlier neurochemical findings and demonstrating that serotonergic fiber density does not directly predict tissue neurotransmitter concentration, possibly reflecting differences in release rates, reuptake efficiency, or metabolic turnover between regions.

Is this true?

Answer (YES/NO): NO